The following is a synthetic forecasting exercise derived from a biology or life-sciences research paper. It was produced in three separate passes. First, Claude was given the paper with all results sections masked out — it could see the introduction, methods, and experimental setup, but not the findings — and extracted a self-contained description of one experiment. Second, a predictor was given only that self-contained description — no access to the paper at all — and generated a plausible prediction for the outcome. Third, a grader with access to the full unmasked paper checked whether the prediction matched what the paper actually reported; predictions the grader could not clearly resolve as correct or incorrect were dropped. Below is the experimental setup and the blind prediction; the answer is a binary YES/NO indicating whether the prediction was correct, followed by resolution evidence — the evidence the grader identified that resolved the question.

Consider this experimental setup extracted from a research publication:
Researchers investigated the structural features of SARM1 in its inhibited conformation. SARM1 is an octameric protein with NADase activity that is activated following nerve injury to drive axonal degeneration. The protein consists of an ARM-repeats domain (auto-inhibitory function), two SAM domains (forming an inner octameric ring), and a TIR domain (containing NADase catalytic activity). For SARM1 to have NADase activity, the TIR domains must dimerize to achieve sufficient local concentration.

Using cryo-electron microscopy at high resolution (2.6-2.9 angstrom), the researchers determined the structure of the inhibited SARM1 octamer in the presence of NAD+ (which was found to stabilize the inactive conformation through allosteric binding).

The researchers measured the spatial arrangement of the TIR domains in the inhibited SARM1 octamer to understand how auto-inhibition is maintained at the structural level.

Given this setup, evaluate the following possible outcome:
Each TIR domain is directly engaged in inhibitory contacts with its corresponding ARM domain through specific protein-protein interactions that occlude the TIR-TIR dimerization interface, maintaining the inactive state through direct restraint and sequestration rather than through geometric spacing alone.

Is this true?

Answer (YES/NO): NO